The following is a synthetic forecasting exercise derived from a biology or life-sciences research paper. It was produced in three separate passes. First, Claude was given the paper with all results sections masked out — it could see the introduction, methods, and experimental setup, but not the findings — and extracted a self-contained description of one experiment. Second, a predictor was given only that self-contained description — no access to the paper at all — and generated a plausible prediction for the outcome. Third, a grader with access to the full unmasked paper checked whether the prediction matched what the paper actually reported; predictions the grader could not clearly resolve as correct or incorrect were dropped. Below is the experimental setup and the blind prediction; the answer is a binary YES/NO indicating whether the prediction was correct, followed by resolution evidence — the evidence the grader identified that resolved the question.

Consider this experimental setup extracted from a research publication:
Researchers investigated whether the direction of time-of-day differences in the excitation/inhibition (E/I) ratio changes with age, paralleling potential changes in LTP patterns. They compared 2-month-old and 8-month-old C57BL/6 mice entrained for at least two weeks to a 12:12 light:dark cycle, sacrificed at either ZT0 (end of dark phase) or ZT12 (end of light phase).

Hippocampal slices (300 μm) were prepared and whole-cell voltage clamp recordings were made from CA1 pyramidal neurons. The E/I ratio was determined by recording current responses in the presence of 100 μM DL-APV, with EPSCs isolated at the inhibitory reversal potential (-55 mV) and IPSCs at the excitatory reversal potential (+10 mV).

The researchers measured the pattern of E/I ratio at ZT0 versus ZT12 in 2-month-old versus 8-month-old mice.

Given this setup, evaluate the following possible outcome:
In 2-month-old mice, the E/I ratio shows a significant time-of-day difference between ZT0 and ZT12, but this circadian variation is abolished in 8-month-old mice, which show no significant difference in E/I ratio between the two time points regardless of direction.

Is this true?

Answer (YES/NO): NO